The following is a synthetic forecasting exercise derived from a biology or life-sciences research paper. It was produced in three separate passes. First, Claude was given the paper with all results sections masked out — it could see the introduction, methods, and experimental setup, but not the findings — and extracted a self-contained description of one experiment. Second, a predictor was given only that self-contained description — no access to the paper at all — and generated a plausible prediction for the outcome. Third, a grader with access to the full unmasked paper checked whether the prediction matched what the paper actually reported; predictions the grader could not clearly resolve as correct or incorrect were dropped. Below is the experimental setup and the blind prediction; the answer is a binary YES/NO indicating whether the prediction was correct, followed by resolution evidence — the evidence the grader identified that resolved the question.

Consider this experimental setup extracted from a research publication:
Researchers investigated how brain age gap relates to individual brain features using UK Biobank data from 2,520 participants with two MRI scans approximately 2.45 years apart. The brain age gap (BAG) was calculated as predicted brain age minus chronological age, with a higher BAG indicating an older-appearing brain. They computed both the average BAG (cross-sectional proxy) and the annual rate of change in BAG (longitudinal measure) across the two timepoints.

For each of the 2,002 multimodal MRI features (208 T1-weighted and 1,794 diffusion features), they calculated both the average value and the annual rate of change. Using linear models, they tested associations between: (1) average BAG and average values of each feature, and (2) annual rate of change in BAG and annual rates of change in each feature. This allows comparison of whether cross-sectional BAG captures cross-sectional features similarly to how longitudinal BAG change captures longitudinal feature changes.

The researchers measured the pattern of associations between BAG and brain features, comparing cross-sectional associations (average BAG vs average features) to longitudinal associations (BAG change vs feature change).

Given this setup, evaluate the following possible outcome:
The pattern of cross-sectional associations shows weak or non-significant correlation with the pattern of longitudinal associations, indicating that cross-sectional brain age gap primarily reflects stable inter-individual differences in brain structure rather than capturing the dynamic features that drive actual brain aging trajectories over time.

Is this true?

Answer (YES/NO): YES